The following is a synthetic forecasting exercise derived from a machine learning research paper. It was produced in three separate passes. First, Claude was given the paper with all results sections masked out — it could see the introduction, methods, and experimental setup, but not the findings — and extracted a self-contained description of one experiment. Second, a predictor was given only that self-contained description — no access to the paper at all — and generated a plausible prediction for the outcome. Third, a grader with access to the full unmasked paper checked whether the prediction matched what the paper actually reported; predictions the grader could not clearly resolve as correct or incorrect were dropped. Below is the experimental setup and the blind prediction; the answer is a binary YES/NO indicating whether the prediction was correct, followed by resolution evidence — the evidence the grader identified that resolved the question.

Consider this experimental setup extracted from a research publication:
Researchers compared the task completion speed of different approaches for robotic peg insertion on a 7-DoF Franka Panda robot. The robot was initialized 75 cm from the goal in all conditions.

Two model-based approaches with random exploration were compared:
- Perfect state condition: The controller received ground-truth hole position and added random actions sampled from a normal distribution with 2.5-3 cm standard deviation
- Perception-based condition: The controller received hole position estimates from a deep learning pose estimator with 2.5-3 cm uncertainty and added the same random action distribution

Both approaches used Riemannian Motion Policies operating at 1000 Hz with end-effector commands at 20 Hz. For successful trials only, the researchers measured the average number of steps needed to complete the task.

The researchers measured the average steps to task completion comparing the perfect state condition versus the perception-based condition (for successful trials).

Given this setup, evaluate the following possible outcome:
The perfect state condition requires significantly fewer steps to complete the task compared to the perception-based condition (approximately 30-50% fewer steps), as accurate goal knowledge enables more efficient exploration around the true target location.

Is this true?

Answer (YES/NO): YES